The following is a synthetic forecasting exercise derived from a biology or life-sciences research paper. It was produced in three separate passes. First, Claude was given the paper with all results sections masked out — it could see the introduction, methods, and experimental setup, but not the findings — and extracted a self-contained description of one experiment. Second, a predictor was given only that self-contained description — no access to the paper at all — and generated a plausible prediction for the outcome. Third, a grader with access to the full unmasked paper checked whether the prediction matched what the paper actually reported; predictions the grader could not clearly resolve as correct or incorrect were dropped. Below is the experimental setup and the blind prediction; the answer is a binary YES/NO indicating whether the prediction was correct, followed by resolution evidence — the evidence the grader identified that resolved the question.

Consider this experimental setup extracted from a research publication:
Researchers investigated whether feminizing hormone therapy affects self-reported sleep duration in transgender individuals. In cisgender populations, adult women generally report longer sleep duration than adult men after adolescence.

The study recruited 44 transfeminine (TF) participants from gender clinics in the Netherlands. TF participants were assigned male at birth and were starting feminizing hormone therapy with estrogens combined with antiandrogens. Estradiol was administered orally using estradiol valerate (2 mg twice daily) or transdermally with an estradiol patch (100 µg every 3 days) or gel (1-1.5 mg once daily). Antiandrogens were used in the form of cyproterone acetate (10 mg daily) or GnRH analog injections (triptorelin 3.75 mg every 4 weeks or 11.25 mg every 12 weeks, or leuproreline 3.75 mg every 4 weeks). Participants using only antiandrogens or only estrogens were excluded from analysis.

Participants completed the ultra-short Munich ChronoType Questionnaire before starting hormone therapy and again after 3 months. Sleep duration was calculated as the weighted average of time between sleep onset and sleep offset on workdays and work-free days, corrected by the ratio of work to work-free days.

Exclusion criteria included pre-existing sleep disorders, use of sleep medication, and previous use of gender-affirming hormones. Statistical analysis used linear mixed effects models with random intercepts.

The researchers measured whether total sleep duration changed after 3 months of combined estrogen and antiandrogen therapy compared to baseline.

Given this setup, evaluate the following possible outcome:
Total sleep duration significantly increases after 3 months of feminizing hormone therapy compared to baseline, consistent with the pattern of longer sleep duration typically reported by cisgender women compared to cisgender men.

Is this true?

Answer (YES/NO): NO